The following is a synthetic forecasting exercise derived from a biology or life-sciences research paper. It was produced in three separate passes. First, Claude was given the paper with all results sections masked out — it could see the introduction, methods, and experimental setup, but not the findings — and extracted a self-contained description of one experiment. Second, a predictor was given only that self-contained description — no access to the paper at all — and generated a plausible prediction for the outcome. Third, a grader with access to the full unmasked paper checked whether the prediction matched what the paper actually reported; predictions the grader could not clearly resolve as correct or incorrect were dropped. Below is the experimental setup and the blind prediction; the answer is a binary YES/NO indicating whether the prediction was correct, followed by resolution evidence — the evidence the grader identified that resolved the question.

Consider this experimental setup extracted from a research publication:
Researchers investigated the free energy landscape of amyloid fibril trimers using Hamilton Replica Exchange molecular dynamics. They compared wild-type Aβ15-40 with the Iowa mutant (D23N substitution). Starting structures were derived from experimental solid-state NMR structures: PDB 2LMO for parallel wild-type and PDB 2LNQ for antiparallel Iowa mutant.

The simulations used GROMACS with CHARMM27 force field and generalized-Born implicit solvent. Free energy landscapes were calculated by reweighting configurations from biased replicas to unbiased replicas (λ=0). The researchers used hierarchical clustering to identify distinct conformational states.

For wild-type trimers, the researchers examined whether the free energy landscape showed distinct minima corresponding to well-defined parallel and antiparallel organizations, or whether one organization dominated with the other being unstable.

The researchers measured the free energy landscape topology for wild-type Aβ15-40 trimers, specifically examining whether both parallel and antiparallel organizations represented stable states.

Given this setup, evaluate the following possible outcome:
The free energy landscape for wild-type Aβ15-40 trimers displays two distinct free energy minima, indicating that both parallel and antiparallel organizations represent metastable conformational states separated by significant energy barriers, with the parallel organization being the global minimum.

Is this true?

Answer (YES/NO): NO